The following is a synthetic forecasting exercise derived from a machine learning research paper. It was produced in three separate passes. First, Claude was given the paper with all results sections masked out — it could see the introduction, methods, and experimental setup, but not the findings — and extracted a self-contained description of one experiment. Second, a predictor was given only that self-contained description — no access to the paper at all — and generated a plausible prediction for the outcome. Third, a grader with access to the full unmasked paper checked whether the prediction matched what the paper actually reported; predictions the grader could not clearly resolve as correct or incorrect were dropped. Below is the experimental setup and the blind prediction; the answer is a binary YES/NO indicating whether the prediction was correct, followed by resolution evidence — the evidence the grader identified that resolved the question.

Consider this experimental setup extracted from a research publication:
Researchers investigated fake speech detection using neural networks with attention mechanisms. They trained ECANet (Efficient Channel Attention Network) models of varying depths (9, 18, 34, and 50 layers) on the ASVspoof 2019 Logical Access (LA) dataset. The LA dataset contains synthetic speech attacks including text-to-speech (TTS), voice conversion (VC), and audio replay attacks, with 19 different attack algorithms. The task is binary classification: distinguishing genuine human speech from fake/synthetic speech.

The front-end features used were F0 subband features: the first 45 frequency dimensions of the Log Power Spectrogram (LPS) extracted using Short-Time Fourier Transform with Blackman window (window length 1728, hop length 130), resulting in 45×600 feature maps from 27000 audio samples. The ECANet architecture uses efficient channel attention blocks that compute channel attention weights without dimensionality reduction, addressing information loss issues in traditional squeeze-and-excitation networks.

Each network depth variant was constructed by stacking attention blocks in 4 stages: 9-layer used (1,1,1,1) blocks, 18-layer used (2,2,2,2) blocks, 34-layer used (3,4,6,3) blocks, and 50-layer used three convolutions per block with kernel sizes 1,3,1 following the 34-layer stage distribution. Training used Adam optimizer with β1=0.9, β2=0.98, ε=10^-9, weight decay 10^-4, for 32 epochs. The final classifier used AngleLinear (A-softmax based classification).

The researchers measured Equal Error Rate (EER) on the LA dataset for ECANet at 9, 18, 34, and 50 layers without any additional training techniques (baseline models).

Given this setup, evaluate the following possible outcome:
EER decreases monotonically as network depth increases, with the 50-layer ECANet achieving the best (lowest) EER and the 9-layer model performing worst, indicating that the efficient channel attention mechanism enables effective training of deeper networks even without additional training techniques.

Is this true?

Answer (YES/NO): NO